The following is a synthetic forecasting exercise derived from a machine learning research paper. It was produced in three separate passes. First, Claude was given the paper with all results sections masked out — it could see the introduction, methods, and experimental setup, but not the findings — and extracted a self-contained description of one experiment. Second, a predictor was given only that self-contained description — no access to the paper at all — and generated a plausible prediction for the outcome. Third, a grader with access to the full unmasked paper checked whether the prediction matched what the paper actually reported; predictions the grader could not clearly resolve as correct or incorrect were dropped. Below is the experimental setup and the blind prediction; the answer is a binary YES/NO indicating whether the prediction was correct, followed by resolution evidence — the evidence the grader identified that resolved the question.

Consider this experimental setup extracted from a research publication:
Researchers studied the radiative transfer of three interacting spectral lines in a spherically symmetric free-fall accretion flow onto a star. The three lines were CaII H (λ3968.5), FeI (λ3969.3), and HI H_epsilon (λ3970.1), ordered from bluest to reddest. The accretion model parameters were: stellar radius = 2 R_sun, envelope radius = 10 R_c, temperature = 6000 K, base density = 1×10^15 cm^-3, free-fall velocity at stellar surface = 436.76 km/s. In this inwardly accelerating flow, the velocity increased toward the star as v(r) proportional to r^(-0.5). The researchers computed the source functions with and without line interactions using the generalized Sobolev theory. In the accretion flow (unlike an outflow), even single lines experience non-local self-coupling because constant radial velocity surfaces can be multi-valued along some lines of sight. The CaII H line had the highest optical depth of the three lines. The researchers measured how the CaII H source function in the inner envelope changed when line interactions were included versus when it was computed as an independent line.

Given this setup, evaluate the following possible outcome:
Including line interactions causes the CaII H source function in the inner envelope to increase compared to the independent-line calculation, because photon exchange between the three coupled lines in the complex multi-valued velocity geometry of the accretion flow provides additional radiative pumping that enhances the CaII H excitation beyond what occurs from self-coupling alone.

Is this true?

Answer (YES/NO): NO